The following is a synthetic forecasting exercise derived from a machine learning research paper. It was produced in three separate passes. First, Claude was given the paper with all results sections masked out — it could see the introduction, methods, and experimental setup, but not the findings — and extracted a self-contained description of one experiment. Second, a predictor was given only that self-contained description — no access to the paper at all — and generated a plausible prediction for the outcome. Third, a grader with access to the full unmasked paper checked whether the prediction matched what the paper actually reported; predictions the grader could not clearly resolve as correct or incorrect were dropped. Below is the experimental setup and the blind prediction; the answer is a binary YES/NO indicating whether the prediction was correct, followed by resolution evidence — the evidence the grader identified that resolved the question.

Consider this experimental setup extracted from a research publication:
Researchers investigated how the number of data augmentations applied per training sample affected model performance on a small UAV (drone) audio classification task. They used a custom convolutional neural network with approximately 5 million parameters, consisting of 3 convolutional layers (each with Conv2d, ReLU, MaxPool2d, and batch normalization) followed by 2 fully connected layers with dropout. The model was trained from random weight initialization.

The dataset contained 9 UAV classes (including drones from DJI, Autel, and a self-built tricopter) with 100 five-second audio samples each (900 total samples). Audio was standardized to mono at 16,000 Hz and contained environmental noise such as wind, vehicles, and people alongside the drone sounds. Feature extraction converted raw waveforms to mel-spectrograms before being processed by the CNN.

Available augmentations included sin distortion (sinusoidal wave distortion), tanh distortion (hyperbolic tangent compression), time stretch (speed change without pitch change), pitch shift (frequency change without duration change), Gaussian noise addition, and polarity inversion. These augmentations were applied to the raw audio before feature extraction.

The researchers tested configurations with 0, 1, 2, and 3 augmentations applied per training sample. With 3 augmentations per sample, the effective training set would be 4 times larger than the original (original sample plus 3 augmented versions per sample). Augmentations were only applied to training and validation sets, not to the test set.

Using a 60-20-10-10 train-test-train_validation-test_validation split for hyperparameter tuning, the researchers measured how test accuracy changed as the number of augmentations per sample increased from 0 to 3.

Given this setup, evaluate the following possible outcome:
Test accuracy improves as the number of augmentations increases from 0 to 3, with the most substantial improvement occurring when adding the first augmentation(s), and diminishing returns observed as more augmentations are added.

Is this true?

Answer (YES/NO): NO